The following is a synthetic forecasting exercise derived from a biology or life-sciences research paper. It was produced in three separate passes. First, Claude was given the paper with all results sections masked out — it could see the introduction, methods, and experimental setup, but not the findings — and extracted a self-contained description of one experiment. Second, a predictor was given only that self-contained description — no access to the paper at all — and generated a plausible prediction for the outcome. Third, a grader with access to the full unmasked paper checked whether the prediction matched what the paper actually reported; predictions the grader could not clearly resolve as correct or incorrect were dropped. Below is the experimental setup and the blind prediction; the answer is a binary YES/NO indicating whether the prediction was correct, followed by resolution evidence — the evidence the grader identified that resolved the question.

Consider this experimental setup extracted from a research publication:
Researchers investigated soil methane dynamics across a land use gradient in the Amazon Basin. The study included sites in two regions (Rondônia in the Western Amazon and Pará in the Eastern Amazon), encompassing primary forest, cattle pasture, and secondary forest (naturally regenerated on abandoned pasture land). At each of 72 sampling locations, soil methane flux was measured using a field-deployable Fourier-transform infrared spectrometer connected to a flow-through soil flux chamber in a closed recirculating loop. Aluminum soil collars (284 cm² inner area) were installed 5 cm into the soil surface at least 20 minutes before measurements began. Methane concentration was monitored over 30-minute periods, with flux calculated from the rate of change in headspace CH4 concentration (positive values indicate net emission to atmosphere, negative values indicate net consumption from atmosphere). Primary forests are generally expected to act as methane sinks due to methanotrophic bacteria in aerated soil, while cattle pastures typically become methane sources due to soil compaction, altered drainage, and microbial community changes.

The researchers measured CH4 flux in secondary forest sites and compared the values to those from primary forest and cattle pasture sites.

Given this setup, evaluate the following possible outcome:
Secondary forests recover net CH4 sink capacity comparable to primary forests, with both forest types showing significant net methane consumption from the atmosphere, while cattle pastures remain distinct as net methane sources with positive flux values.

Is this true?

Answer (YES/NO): NO